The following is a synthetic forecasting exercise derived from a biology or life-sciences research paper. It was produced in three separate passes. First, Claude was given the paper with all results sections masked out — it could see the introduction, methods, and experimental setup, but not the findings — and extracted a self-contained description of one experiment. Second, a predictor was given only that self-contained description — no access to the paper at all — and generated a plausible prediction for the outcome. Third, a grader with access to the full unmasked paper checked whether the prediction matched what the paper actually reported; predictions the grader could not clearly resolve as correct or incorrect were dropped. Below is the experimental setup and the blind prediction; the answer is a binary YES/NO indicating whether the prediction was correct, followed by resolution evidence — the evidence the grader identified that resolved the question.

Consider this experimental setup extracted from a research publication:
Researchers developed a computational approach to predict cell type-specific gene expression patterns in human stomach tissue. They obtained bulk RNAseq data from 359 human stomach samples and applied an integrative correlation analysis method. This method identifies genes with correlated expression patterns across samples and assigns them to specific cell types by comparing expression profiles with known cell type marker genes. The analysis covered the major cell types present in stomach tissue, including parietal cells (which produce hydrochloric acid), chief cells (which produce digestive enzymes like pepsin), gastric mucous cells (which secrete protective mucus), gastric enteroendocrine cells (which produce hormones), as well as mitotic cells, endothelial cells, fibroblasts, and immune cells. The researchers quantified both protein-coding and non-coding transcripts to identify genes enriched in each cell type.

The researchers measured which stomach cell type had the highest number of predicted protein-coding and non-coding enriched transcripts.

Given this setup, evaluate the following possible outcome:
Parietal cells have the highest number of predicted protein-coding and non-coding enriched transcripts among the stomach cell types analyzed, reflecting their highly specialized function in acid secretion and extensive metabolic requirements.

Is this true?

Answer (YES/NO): NO